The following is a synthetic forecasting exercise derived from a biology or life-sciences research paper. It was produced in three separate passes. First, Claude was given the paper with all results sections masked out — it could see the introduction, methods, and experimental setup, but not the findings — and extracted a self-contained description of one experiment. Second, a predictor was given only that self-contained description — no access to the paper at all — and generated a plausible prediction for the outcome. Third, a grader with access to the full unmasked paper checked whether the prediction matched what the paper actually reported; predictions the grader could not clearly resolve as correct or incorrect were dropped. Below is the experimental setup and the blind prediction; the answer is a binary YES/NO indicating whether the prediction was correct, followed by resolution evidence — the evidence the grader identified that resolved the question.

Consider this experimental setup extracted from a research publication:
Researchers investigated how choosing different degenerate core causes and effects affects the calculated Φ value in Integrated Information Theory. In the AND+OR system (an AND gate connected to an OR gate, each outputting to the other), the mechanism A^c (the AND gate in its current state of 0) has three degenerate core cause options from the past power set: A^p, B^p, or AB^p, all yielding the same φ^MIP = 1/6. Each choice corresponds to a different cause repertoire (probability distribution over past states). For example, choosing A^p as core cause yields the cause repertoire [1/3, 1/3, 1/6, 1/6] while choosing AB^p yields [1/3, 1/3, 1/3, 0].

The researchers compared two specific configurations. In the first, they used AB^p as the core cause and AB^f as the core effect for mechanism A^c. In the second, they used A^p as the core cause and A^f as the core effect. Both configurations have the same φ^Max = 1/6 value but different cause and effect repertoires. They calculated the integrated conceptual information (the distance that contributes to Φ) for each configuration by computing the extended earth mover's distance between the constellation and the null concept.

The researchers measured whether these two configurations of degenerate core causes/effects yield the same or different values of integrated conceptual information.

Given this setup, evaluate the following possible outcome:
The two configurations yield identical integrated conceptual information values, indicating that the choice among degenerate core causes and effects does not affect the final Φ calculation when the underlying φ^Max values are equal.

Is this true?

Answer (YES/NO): NO